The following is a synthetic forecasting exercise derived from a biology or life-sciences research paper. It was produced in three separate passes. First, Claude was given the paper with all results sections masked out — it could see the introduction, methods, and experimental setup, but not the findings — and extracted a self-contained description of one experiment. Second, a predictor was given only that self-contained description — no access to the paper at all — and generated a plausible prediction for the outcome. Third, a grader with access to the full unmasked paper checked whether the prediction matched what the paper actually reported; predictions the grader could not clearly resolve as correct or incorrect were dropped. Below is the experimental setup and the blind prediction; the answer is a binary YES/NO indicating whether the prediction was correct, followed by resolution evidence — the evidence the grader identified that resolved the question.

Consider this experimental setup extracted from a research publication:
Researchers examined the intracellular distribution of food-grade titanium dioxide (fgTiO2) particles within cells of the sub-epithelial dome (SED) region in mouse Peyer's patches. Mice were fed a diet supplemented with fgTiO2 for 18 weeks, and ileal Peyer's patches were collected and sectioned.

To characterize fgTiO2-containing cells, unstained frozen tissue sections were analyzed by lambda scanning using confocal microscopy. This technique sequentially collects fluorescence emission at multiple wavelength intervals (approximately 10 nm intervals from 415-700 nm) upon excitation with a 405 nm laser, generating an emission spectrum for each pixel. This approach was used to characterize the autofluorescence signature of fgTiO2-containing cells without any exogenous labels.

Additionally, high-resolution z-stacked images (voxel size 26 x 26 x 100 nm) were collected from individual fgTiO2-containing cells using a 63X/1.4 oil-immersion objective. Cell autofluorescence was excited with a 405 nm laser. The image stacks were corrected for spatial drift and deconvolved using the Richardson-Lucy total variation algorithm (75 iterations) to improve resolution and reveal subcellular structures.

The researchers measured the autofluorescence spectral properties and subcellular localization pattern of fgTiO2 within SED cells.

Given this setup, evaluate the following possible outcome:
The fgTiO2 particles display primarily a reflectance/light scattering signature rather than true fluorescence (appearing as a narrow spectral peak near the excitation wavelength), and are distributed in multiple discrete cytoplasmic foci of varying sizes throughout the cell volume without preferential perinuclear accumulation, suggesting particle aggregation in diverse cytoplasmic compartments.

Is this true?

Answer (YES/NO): NO